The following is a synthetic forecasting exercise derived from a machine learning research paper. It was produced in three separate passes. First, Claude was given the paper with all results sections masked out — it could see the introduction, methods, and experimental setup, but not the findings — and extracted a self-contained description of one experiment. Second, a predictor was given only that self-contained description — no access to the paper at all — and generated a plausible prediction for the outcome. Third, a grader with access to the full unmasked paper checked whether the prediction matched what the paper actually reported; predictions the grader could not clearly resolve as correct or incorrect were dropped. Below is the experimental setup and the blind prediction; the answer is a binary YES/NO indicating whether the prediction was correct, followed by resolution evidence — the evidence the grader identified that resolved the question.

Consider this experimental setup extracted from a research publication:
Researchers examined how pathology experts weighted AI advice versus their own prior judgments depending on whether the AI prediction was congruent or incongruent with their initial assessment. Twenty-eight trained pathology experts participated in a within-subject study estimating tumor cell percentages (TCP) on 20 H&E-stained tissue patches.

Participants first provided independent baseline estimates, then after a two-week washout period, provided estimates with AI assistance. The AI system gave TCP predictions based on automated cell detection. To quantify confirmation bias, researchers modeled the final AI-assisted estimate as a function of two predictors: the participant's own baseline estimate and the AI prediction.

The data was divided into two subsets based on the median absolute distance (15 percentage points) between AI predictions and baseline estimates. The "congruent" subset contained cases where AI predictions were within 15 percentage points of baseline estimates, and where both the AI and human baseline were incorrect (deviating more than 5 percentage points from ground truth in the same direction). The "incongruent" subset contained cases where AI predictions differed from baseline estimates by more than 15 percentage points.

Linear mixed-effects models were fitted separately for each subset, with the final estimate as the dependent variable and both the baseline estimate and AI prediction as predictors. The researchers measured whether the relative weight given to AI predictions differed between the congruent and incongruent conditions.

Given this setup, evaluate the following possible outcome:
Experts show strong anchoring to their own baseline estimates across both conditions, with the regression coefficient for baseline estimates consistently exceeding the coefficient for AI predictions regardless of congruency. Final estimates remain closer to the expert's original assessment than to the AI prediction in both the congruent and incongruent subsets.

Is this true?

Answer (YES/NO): NO